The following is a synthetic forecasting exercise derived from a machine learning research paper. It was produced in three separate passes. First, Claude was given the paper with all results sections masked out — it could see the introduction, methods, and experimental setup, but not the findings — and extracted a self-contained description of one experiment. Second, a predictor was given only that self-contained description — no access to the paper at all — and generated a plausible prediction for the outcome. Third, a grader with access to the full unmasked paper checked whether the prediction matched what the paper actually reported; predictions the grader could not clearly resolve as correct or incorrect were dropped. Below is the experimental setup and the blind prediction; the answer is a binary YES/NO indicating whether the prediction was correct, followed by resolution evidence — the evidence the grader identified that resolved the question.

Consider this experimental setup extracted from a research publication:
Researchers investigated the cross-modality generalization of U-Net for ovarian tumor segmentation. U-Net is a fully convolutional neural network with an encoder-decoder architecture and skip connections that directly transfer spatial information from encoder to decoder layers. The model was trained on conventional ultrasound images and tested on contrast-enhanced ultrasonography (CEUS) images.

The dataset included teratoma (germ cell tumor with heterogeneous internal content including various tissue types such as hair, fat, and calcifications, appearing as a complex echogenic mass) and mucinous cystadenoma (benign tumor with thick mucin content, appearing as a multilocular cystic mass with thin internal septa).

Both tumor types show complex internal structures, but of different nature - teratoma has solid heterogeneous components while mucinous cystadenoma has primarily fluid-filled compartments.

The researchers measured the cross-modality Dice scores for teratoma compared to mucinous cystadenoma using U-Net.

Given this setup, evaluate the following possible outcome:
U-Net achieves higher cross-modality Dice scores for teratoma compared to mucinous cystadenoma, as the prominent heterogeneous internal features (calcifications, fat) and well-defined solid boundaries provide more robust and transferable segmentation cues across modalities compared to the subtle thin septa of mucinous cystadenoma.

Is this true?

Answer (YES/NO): NO